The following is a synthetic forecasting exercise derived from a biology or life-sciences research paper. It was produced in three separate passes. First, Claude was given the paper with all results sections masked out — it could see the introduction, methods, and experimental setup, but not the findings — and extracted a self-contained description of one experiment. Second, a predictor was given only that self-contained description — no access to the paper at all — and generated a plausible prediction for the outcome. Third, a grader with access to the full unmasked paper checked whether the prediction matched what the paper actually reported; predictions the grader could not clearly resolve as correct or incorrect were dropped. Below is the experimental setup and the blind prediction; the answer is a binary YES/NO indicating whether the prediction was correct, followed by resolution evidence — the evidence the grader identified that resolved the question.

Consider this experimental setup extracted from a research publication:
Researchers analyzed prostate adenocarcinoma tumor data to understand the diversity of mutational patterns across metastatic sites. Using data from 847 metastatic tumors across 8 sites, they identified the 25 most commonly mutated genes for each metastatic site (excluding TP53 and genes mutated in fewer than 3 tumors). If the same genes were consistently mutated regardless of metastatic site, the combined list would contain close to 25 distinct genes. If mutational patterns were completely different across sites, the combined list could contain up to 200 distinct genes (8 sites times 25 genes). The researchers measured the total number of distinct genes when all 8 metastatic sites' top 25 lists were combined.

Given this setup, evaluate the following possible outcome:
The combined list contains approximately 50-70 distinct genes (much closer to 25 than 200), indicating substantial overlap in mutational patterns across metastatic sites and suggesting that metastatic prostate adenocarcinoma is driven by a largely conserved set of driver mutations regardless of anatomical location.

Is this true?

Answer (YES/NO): NO